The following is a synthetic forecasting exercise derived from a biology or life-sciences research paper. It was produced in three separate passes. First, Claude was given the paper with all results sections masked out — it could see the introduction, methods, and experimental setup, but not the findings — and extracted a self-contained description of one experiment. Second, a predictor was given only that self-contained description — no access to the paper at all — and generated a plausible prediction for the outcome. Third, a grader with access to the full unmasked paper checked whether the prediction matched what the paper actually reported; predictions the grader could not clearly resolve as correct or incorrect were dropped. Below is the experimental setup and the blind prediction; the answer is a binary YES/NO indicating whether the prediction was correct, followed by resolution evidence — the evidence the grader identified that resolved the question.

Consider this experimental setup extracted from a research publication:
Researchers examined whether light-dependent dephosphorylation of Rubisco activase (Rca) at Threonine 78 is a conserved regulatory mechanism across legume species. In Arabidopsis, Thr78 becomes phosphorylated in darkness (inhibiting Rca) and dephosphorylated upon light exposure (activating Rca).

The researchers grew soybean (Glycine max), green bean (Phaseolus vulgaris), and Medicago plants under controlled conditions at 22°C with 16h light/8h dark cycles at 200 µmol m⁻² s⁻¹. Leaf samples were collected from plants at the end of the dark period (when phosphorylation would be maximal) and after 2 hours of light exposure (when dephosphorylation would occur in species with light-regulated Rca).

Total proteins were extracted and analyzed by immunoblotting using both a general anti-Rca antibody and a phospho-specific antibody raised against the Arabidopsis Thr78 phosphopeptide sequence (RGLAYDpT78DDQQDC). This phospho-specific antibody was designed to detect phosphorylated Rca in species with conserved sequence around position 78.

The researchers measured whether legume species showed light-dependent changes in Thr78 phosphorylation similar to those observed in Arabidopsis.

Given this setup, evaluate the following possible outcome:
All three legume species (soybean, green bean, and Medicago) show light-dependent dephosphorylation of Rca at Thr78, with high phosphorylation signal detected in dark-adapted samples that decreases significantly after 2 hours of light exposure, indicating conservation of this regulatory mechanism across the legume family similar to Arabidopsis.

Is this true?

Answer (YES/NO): NO